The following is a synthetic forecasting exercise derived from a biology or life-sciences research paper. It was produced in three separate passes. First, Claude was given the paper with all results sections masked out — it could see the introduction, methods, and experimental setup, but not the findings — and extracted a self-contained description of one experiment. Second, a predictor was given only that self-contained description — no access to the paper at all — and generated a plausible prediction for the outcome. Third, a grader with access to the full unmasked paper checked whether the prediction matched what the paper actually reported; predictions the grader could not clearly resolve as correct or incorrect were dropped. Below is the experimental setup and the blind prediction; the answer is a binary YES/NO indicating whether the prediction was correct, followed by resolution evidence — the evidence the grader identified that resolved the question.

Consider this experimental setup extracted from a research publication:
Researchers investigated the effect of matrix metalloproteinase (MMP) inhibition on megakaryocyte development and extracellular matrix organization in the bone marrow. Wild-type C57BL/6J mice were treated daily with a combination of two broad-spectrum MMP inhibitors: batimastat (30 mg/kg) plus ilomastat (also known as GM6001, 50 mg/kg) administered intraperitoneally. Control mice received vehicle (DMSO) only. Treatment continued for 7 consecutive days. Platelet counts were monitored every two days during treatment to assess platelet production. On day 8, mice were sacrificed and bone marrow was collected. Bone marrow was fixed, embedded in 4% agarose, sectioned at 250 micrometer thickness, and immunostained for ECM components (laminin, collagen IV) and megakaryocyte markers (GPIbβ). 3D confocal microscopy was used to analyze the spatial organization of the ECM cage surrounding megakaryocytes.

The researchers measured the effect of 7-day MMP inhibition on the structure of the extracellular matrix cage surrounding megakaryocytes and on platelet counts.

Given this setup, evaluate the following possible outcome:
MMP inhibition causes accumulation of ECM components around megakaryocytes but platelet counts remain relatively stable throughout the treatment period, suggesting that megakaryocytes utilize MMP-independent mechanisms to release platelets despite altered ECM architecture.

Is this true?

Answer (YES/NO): YES